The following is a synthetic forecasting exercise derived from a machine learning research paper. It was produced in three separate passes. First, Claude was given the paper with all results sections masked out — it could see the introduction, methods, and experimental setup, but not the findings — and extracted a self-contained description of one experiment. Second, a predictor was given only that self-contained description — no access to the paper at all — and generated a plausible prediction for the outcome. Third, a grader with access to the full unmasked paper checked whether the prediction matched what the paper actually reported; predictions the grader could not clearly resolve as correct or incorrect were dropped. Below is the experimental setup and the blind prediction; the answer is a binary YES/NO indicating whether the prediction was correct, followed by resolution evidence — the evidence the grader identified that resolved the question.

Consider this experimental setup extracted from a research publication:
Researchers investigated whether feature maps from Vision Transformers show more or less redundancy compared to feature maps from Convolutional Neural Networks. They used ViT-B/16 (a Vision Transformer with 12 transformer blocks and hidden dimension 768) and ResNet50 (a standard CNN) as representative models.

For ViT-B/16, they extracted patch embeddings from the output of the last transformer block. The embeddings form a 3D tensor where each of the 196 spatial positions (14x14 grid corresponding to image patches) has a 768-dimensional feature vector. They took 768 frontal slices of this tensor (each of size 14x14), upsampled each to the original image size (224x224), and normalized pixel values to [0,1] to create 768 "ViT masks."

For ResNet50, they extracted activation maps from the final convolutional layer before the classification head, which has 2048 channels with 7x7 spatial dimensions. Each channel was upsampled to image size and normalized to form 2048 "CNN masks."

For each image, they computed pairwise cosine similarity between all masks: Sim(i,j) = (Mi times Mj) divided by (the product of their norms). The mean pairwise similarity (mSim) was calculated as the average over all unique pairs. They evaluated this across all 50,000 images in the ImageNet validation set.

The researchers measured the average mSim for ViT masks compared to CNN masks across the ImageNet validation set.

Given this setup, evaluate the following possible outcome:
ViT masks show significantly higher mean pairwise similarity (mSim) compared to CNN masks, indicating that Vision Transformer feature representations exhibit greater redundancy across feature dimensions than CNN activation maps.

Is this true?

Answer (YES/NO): YES